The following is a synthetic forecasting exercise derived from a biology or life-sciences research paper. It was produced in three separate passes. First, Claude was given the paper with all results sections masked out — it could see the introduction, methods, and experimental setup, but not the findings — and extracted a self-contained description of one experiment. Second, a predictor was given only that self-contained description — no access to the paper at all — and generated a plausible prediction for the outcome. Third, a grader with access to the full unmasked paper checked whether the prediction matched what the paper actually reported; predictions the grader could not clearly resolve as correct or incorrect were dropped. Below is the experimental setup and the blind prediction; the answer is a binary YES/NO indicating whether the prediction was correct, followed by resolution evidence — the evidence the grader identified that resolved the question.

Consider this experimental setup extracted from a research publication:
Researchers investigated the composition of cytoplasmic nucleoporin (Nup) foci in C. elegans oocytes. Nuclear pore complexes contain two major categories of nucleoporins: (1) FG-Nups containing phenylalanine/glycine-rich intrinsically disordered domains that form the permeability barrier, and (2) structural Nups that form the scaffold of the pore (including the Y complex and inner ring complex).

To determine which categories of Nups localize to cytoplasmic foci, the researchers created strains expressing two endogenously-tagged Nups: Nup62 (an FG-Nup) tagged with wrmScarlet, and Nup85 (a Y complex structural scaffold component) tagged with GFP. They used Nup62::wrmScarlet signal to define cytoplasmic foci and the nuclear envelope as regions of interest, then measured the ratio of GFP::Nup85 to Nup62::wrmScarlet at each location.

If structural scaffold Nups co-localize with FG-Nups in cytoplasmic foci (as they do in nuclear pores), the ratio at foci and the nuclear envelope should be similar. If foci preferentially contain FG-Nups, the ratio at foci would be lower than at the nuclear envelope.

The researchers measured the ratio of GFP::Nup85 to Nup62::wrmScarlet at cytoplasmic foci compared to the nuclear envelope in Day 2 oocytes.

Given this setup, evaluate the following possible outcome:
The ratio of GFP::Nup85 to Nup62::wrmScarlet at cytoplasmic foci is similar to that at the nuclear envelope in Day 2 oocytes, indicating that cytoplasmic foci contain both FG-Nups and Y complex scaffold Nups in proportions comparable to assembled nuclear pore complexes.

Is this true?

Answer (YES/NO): NO